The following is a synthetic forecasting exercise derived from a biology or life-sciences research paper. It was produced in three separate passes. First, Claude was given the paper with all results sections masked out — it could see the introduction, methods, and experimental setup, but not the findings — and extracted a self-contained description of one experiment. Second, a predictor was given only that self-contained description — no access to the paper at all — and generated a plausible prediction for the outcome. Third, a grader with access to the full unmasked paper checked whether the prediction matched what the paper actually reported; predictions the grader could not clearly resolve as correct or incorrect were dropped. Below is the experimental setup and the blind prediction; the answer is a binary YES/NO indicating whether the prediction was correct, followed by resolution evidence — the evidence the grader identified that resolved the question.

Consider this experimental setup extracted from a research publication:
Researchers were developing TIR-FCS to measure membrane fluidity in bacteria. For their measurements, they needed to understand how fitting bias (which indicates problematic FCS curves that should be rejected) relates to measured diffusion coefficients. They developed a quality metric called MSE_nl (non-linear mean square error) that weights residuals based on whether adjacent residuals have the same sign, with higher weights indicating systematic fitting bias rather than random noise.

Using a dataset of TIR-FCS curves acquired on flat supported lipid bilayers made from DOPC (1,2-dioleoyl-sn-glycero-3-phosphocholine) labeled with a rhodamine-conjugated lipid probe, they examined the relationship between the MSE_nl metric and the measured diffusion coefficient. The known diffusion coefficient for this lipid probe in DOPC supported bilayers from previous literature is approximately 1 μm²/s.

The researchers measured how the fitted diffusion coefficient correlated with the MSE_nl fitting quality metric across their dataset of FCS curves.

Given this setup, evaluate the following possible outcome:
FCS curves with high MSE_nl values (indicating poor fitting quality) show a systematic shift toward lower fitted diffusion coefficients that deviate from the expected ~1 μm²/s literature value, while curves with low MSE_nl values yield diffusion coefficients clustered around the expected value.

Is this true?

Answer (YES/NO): YES